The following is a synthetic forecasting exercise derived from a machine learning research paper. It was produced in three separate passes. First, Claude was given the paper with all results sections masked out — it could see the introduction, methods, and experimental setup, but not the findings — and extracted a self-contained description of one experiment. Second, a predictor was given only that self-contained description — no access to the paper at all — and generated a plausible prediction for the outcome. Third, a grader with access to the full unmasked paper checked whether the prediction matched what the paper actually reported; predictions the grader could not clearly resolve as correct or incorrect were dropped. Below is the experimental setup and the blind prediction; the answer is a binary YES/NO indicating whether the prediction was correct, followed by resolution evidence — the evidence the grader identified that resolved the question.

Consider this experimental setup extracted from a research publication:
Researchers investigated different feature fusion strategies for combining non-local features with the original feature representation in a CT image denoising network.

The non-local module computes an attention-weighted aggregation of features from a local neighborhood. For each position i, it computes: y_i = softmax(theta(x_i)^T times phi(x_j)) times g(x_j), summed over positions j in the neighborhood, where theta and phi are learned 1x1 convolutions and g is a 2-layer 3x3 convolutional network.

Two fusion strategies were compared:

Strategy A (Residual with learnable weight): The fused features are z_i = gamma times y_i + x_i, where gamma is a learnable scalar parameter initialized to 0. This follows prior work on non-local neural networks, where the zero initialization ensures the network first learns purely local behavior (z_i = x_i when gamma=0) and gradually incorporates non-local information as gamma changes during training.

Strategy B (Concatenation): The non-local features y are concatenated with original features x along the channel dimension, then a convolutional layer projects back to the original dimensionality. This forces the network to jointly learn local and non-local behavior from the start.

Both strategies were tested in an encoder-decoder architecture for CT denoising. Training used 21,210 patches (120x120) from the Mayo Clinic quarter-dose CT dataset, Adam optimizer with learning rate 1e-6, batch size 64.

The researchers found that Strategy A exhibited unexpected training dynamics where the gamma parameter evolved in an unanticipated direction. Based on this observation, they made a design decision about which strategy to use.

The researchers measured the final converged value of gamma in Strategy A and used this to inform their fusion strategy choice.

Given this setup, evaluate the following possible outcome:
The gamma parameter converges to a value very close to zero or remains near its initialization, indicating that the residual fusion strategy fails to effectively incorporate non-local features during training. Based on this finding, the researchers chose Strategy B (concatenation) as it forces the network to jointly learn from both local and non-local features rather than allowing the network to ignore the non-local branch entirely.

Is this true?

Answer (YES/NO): NO